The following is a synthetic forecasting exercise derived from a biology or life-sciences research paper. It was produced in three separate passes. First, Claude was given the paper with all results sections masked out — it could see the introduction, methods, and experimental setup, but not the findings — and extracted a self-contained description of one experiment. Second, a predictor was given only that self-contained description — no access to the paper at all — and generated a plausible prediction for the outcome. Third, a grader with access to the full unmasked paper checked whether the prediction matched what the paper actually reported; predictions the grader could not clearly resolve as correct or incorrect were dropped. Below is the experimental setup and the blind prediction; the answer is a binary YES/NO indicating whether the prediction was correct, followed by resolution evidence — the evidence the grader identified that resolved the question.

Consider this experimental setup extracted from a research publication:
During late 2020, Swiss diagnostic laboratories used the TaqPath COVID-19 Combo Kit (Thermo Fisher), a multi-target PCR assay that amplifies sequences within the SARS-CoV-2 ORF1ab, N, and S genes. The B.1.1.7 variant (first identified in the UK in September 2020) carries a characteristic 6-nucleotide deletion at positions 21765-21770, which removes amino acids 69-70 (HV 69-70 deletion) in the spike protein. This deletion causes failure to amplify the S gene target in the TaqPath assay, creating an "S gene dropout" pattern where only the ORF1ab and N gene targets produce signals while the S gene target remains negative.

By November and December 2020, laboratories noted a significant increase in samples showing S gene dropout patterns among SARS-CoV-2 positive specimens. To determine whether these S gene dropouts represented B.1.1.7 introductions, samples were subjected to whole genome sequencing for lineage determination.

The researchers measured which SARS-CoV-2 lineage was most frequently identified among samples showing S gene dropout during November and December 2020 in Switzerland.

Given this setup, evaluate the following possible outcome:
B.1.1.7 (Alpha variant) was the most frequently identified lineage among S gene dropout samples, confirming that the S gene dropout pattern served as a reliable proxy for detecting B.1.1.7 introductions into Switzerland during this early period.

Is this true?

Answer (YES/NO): NO